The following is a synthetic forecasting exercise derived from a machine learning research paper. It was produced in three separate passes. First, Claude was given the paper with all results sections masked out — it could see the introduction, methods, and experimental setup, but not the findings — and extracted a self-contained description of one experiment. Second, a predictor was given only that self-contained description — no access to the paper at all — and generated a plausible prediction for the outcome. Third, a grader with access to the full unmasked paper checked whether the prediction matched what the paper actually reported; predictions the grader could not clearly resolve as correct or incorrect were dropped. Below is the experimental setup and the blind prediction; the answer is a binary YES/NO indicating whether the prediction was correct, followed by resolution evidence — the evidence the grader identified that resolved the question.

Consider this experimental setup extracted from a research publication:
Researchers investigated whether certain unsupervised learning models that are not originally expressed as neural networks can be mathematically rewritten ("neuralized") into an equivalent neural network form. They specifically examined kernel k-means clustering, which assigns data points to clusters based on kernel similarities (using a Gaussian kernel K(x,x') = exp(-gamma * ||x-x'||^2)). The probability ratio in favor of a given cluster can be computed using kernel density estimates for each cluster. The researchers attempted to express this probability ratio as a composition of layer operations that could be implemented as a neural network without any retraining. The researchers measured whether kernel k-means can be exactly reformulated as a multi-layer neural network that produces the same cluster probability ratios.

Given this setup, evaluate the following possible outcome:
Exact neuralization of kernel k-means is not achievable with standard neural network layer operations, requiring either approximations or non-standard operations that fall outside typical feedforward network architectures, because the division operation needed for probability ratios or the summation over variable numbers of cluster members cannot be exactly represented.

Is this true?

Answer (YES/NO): NO